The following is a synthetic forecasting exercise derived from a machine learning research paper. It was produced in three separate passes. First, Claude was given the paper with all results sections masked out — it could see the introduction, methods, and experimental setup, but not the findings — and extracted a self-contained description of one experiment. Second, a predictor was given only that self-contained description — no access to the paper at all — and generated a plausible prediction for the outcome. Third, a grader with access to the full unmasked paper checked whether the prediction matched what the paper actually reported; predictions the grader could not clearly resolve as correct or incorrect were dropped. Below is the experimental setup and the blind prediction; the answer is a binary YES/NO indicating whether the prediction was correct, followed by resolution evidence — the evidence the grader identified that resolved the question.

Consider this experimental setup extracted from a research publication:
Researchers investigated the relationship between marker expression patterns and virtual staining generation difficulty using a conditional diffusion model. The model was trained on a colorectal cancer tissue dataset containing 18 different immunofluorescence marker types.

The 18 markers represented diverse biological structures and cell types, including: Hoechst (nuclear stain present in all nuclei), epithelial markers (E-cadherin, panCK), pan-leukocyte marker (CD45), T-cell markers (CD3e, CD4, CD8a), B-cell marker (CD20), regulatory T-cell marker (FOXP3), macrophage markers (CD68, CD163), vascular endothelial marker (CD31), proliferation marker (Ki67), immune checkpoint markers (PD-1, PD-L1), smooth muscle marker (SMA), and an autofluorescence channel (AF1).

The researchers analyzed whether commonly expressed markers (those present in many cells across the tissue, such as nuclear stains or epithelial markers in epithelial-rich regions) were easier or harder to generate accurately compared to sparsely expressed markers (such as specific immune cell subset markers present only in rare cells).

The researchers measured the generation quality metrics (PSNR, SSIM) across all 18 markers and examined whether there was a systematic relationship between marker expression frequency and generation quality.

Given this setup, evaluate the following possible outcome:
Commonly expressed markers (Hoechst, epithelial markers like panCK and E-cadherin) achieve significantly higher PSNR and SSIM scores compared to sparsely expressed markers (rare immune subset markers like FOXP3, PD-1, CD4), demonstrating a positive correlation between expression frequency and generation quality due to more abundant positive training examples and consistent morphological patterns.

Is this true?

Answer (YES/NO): NO